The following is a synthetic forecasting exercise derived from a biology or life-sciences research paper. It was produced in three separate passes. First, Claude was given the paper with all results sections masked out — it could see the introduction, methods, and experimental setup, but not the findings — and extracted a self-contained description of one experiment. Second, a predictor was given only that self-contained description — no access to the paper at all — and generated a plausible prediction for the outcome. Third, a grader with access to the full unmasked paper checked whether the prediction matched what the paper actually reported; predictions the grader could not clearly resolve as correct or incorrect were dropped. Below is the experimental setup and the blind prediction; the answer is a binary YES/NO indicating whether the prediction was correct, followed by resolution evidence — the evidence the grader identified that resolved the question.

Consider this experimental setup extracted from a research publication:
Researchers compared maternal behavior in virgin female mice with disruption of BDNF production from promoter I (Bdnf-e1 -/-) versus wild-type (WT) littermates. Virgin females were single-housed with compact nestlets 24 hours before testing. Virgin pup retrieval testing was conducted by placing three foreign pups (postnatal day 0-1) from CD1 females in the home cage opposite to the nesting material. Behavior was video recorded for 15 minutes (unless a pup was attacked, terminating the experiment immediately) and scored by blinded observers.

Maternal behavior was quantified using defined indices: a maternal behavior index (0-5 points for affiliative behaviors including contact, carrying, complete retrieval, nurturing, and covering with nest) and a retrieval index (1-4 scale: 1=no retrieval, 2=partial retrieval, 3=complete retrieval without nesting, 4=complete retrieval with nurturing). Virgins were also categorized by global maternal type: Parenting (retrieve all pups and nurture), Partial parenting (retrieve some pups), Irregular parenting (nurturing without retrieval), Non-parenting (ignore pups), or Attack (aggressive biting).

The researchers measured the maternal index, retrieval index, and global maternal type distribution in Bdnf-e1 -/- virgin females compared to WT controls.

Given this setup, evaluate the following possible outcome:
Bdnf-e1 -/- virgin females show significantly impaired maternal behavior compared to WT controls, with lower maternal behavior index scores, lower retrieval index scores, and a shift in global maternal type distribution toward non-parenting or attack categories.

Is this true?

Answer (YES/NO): YES